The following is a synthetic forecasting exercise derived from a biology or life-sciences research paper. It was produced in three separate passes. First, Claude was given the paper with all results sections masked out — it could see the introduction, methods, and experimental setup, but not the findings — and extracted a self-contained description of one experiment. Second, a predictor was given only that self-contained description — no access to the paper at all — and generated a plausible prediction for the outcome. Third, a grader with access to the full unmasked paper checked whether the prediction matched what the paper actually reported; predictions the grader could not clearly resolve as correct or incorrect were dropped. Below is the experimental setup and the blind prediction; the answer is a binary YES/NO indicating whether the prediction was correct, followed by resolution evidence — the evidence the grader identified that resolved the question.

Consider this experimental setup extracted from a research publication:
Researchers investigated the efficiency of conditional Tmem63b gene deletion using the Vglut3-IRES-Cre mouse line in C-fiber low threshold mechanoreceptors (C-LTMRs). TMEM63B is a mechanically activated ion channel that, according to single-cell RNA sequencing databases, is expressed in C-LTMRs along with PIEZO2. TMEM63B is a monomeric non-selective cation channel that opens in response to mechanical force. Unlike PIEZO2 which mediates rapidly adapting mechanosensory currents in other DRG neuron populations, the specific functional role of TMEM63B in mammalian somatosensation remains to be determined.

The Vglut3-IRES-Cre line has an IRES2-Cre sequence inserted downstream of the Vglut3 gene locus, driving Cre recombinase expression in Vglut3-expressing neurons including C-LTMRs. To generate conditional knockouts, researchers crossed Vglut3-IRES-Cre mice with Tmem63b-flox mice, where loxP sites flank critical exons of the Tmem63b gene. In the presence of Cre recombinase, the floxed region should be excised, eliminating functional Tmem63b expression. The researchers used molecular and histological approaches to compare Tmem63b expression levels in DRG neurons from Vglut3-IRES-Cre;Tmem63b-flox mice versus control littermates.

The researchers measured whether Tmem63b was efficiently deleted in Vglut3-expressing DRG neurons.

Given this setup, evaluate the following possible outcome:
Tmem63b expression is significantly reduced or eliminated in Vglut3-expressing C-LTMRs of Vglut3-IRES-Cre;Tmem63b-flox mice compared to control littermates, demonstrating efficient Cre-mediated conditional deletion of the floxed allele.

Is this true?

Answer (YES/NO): NO